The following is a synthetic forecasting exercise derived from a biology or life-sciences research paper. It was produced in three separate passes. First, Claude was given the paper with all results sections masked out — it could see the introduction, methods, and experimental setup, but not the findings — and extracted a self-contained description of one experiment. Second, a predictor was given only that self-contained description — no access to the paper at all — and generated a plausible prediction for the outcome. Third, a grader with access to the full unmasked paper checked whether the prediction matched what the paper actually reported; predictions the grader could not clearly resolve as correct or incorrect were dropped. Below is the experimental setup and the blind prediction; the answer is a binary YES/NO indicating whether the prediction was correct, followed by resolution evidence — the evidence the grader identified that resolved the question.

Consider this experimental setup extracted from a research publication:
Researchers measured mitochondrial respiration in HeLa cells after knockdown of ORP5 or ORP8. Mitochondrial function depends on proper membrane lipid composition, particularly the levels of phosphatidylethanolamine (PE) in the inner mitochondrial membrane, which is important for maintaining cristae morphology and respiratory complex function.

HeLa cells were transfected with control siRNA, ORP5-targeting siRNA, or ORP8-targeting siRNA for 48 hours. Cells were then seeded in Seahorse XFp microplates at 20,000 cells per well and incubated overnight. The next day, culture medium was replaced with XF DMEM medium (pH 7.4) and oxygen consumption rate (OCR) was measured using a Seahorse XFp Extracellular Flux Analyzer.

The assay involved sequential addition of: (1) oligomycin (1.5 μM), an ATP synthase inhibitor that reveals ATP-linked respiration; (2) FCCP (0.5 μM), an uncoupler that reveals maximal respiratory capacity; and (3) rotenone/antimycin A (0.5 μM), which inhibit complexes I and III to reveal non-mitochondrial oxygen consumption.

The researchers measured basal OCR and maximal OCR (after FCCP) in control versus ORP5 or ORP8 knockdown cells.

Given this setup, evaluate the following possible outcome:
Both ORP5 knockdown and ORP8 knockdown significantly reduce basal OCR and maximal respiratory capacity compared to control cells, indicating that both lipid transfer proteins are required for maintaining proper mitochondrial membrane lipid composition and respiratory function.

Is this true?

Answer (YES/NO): YES